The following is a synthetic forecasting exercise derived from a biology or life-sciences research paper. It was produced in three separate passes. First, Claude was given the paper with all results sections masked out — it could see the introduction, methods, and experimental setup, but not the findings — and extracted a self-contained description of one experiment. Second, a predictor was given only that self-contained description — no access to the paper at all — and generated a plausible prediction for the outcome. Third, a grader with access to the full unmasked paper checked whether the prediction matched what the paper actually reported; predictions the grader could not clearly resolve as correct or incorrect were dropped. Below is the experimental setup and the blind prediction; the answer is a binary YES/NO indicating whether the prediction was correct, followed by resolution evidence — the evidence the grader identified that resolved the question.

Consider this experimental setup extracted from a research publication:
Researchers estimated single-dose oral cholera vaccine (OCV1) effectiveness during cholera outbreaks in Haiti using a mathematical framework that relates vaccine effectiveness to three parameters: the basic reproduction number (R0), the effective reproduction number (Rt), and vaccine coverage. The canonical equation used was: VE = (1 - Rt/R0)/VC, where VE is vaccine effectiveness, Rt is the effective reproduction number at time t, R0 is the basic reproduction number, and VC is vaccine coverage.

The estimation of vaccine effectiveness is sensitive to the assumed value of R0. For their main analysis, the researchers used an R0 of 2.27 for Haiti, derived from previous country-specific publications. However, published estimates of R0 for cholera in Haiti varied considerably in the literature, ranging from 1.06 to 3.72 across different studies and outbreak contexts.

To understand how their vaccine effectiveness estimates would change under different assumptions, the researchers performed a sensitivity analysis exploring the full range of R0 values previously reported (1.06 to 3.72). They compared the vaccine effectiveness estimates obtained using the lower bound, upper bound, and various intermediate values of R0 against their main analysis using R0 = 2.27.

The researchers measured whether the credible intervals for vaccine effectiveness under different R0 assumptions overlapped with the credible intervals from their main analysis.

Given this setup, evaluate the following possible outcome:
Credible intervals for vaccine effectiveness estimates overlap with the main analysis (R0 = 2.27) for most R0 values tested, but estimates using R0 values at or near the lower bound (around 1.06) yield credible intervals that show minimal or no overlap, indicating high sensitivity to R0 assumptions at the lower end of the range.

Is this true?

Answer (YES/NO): NO